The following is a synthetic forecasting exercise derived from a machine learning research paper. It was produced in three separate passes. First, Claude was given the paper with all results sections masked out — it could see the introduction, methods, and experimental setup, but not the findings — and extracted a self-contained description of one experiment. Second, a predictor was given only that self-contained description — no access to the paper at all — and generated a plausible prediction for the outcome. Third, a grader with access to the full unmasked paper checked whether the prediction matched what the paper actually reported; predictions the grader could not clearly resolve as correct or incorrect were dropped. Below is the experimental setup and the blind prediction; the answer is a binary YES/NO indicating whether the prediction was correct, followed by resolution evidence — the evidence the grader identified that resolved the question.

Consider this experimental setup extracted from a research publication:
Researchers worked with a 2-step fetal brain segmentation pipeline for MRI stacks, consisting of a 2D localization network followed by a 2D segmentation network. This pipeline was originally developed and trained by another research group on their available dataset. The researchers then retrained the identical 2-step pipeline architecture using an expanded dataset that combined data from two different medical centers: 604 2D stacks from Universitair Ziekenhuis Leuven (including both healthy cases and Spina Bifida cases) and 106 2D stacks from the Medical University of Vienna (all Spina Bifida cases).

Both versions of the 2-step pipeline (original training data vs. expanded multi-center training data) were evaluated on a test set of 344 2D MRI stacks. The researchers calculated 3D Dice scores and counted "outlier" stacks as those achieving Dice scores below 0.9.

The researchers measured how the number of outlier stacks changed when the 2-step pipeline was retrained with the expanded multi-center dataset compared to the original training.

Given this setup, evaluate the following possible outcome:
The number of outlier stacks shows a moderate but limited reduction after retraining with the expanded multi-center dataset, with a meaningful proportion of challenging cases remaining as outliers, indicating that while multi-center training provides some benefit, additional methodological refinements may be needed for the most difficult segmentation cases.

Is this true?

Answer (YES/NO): YES